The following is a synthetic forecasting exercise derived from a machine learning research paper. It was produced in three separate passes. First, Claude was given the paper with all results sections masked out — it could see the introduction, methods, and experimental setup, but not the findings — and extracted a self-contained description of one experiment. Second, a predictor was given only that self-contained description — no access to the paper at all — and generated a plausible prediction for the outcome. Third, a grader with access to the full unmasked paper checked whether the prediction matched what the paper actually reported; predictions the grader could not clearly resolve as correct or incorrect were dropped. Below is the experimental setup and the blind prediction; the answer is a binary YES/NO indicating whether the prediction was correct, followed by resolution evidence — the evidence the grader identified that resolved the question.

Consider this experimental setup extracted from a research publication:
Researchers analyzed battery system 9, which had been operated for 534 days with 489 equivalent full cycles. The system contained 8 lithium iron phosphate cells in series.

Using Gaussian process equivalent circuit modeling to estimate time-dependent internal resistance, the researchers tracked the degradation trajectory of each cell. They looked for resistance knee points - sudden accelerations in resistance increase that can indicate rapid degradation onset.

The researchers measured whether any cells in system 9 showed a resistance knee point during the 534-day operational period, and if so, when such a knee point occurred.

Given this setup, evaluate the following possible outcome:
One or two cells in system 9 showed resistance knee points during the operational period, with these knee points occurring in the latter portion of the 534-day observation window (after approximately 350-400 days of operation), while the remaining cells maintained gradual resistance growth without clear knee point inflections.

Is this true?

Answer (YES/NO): NO